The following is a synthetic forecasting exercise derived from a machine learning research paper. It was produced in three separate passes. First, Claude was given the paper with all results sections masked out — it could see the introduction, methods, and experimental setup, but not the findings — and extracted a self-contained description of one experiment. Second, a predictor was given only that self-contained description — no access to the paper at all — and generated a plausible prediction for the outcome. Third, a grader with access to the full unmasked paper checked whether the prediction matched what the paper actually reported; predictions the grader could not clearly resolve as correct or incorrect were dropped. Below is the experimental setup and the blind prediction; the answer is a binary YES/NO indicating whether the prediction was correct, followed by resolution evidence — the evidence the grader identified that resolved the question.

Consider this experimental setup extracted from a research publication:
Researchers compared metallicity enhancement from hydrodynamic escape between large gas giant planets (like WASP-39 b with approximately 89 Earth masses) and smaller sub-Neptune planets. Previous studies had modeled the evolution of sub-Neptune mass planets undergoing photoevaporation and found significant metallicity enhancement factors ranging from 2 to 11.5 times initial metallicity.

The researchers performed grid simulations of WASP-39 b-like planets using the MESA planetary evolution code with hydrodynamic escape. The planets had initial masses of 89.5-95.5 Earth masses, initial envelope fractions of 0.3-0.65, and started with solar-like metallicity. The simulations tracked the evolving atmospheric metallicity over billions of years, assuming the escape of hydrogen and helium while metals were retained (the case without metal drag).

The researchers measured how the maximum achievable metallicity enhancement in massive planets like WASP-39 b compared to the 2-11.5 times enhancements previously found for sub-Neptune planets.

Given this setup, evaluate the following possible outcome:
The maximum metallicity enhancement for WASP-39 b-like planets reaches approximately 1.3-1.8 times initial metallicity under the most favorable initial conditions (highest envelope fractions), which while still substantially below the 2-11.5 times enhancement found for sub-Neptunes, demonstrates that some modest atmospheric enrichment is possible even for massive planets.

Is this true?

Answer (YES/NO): NO